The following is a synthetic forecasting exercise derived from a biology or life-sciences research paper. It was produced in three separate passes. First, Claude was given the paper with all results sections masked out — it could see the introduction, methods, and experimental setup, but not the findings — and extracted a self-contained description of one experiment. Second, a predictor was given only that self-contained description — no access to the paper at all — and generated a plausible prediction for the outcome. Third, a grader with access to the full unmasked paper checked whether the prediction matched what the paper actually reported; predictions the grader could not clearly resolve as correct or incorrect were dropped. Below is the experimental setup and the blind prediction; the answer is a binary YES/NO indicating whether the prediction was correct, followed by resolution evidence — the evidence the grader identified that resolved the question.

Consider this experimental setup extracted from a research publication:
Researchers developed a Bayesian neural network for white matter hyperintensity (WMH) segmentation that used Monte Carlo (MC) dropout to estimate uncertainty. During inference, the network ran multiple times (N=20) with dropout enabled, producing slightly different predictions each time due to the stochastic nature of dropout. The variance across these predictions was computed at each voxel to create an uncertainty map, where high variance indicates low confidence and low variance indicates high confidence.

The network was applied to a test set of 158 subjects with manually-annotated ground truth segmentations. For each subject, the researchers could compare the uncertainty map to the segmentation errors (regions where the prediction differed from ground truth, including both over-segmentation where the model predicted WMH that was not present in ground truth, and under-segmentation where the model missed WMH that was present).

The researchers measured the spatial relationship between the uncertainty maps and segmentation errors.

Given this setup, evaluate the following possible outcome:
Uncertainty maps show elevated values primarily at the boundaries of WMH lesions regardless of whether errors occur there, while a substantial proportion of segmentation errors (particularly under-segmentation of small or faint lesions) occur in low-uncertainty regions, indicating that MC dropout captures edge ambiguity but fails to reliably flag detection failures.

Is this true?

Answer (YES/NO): NO